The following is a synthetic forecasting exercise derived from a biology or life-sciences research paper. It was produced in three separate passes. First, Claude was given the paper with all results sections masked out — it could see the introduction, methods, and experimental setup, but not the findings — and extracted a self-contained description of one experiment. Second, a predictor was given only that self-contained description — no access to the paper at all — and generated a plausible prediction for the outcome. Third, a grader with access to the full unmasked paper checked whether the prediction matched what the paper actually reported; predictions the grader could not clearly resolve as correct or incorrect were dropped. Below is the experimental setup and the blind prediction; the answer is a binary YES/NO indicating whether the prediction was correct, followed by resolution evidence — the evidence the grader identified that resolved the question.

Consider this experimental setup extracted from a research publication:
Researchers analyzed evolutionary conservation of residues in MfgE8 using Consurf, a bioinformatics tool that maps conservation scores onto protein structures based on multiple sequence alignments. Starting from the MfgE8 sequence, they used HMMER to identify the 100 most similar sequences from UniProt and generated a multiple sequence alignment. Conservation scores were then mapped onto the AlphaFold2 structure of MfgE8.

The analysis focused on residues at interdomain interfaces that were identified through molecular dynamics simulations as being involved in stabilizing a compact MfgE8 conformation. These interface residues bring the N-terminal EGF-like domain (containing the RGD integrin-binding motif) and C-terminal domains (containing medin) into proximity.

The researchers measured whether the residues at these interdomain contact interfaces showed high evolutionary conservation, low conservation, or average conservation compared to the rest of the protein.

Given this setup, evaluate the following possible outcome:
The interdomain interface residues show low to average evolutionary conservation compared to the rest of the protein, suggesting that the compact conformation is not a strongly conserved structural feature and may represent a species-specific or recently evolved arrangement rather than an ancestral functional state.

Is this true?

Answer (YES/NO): NO